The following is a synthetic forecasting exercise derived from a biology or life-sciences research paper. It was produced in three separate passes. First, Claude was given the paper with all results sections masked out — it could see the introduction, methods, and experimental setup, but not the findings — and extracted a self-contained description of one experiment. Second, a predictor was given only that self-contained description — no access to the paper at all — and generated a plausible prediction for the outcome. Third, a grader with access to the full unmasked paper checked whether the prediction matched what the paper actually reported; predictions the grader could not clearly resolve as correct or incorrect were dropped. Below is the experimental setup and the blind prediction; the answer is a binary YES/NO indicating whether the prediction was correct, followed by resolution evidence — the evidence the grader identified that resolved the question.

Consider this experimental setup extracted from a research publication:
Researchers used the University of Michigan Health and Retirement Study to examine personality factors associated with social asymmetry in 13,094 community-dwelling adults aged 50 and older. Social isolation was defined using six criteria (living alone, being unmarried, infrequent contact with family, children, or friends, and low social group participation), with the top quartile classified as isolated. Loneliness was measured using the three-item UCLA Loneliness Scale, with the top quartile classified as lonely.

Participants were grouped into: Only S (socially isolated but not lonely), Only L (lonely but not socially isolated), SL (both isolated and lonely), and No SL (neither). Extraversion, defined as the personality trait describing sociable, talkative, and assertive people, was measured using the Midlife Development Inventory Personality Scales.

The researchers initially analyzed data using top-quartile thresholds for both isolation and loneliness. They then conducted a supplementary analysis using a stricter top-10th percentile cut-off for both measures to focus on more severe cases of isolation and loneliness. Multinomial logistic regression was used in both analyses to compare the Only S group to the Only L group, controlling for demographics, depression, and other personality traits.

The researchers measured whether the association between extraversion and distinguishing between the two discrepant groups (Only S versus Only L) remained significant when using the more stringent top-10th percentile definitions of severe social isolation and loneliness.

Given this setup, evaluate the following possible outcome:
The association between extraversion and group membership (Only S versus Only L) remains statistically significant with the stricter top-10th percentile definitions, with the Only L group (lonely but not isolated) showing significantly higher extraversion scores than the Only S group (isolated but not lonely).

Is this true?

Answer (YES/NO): NO